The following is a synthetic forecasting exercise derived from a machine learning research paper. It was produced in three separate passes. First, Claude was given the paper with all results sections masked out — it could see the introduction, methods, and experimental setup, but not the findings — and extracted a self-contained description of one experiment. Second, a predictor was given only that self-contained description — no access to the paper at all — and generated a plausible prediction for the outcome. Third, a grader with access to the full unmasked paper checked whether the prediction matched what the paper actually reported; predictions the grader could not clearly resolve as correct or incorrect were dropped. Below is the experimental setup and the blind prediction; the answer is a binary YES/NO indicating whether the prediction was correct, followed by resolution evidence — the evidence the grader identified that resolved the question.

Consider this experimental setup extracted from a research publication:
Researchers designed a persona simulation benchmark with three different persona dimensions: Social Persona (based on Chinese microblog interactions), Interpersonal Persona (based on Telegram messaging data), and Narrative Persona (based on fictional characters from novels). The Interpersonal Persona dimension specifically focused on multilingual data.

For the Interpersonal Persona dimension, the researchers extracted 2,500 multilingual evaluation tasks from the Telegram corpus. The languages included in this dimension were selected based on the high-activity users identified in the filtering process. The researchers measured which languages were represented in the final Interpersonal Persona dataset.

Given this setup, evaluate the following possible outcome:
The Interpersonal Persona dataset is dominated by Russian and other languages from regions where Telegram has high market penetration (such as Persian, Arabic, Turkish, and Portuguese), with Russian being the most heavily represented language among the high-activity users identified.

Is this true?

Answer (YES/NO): NO